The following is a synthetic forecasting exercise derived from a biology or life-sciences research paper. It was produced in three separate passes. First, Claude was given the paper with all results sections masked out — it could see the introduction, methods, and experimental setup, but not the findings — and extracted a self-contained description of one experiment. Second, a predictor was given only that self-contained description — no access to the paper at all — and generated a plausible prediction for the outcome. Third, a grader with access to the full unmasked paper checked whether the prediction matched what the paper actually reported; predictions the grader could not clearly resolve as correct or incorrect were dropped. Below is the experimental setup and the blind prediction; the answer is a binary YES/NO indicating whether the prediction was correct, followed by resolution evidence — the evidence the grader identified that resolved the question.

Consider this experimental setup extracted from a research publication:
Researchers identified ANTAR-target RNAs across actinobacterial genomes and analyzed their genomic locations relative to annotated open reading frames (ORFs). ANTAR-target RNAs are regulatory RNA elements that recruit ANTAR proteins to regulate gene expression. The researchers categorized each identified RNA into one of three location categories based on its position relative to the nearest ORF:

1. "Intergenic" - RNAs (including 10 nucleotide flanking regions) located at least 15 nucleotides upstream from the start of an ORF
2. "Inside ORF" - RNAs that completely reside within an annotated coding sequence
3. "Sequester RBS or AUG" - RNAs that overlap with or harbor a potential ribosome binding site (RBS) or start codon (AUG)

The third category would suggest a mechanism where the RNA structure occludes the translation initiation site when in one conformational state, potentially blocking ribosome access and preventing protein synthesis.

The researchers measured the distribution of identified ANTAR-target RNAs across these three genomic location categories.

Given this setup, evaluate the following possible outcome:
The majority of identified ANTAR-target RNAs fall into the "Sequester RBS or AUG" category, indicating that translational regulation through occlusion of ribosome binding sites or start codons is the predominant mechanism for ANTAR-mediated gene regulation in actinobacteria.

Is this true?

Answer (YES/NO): NO